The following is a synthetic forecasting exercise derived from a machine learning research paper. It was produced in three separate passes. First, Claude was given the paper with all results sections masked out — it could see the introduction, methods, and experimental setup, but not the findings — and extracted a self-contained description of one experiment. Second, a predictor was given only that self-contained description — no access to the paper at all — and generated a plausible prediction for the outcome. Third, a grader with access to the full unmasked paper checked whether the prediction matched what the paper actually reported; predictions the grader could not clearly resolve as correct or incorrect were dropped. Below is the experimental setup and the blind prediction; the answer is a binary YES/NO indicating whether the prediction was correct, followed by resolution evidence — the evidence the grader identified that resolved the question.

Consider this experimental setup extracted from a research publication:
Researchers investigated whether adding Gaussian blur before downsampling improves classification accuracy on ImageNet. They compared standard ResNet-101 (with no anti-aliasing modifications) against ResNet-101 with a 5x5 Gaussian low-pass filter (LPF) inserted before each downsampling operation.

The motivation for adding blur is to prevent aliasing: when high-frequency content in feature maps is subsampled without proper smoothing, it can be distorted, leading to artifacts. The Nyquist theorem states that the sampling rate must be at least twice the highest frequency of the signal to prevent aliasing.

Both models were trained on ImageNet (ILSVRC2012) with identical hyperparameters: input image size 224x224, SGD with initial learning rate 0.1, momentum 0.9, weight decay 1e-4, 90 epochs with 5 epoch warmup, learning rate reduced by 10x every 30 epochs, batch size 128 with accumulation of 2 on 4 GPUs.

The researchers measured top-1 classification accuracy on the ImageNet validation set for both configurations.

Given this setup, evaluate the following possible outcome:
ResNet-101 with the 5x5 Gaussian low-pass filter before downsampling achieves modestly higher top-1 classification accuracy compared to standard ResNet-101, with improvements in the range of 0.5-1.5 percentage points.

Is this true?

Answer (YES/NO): NO